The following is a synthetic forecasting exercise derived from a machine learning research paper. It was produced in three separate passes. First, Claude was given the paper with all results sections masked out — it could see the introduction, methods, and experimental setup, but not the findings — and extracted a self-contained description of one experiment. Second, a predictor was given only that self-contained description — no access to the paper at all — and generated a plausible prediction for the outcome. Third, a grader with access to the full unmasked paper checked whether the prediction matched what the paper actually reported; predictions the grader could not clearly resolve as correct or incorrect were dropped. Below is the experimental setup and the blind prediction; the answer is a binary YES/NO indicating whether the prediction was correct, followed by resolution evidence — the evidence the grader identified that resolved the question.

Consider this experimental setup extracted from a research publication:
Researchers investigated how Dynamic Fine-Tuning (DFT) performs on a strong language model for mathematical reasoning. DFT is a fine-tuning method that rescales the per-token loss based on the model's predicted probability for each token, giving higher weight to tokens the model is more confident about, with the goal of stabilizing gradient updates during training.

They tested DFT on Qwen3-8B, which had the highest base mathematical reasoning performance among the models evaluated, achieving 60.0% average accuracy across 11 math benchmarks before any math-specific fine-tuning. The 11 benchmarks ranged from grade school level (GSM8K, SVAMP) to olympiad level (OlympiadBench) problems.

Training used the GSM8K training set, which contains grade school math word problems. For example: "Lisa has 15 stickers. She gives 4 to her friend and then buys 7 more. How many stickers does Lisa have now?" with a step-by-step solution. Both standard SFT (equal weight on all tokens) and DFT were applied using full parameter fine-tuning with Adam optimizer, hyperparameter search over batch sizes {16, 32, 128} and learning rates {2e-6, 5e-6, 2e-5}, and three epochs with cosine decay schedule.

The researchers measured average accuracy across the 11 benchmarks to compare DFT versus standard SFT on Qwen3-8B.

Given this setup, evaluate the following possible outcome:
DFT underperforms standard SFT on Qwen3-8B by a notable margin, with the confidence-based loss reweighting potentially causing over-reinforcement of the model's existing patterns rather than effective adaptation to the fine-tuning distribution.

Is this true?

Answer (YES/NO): NO